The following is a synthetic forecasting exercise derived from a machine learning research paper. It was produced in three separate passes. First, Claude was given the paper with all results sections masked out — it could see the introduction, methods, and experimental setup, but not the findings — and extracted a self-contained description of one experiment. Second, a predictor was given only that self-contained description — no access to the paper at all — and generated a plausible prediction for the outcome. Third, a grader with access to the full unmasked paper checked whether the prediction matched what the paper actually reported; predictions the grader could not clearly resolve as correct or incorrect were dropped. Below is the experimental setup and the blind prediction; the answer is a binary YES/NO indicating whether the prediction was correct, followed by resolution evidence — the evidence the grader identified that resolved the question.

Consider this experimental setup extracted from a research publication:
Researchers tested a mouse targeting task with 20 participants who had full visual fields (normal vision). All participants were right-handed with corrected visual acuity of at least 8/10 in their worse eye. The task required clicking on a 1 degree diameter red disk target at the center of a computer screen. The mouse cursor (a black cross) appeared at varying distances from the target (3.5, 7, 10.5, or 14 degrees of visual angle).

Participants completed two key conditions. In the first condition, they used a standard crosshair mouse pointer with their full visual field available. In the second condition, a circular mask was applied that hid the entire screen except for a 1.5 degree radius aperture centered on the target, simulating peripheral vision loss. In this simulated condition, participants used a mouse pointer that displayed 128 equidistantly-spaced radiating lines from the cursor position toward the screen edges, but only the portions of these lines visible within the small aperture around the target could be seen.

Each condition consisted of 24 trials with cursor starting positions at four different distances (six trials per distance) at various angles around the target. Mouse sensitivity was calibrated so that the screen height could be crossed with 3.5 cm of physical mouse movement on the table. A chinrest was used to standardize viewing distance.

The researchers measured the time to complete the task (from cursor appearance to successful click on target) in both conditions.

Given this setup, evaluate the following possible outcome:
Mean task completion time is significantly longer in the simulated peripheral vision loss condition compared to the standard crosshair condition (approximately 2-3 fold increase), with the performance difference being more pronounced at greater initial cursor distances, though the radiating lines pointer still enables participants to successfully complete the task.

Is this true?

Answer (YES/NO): NO